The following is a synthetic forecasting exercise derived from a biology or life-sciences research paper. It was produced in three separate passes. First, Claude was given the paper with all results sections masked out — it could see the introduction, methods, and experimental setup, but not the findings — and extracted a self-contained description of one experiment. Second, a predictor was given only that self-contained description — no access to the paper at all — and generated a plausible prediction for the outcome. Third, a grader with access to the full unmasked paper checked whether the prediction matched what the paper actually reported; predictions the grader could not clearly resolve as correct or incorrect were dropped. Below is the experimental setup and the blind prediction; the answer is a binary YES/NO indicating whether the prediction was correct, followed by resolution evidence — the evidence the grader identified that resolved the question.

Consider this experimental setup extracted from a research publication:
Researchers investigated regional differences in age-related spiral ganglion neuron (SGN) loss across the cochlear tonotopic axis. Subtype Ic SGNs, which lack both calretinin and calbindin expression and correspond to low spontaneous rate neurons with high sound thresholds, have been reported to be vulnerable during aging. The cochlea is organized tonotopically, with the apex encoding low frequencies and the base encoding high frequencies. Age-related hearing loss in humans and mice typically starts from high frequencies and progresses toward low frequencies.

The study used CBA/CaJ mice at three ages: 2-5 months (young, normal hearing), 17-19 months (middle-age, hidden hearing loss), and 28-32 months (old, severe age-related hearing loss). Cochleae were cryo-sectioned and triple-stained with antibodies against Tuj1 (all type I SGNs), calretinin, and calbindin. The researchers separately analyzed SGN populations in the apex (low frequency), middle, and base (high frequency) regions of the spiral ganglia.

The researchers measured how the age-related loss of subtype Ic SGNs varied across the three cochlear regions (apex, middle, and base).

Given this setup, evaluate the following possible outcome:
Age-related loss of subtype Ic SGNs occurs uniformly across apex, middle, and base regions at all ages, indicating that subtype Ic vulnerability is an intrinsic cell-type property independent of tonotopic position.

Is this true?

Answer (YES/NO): NO